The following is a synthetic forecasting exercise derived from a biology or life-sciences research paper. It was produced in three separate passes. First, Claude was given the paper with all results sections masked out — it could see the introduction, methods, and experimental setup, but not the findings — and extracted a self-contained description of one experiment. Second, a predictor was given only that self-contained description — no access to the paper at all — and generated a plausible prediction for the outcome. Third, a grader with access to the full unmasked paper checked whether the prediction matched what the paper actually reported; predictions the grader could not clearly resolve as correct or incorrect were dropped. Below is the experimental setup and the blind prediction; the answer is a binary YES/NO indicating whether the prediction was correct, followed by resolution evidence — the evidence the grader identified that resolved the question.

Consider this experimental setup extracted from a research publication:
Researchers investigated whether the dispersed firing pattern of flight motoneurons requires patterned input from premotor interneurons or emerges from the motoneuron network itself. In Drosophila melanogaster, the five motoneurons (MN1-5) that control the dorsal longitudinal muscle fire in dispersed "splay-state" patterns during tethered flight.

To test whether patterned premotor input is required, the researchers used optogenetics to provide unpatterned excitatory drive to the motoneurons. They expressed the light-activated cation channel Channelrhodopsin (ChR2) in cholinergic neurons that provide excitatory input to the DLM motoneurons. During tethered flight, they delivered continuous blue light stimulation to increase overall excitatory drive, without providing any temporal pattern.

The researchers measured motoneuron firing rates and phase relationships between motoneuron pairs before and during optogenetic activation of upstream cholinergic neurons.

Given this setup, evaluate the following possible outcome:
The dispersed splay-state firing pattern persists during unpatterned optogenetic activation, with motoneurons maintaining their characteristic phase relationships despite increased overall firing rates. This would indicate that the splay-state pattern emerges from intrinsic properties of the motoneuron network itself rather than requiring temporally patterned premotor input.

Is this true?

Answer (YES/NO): YES